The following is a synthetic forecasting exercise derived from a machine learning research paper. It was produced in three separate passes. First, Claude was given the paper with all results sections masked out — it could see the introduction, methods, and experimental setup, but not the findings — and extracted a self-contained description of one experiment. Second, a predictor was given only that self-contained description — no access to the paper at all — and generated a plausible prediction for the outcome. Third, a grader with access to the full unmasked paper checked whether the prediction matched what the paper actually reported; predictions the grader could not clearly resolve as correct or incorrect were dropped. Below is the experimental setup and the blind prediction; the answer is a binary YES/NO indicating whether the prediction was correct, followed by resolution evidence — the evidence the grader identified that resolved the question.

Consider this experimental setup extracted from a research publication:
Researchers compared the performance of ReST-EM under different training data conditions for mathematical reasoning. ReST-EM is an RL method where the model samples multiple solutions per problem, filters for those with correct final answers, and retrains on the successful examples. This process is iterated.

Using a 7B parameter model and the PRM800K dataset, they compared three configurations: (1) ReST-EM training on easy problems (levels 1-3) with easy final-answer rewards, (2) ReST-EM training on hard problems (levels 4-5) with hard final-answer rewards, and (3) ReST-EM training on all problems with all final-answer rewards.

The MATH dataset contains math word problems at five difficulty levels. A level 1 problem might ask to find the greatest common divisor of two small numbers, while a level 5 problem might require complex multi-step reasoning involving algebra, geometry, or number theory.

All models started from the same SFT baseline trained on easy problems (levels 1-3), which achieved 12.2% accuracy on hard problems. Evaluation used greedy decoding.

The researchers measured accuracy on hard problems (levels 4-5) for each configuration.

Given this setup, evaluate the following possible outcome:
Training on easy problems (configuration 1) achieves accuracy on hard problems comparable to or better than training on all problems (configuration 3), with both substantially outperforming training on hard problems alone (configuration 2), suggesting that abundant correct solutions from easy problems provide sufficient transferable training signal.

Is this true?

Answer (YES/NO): NO